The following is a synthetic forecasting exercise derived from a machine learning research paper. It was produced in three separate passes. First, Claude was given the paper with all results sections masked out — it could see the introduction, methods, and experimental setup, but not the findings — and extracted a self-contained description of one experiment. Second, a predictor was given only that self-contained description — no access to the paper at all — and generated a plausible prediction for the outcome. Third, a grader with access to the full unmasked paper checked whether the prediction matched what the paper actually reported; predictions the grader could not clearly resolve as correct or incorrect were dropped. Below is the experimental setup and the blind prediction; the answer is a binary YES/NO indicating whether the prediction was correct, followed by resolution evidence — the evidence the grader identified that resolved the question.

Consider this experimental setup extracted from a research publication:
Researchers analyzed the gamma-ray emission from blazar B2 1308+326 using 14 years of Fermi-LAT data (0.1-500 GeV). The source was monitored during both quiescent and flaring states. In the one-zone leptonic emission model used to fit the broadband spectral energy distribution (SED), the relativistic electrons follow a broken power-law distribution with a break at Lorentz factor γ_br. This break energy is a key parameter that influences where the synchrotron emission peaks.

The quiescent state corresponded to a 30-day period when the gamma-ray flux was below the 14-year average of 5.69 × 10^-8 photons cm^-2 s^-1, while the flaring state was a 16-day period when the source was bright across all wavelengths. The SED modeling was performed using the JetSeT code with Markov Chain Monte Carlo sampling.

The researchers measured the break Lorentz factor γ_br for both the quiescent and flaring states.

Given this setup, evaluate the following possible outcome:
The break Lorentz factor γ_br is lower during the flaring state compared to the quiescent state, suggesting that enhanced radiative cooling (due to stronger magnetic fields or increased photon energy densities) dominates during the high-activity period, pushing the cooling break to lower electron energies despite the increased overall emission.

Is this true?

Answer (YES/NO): NO